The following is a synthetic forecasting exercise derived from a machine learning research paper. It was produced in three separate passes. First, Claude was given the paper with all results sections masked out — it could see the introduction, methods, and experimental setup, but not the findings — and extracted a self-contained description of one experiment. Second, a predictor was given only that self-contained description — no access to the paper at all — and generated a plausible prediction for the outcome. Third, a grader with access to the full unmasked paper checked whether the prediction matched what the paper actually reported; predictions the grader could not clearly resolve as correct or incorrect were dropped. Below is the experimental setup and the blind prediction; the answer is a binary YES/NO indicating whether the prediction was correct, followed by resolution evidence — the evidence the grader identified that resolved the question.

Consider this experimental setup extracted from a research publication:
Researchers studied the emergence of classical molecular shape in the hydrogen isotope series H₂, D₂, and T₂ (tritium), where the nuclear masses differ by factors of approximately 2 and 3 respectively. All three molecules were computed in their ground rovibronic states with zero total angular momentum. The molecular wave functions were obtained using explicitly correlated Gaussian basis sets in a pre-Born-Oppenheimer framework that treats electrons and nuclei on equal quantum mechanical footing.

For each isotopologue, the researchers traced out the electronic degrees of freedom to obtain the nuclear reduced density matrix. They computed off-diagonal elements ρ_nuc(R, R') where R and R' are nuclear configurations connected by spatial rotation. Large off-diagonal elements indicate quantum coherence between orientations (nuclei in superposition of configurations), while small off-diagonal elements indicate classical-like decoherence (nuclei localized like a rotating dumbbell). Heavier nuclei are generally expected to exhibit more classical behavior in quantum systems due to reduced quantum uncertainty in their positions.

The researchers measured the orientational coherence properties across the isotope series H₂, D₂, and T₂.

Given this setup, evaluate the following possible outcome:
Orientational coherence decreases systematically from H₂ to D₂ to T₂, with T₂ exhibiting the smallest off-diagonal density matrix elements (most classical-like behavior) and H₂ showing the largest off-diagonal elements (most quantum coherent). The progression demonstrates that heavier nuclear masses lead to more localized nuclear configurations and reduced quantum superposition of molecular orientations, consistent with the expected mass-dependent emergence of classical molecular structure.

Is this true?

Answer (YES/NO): NO